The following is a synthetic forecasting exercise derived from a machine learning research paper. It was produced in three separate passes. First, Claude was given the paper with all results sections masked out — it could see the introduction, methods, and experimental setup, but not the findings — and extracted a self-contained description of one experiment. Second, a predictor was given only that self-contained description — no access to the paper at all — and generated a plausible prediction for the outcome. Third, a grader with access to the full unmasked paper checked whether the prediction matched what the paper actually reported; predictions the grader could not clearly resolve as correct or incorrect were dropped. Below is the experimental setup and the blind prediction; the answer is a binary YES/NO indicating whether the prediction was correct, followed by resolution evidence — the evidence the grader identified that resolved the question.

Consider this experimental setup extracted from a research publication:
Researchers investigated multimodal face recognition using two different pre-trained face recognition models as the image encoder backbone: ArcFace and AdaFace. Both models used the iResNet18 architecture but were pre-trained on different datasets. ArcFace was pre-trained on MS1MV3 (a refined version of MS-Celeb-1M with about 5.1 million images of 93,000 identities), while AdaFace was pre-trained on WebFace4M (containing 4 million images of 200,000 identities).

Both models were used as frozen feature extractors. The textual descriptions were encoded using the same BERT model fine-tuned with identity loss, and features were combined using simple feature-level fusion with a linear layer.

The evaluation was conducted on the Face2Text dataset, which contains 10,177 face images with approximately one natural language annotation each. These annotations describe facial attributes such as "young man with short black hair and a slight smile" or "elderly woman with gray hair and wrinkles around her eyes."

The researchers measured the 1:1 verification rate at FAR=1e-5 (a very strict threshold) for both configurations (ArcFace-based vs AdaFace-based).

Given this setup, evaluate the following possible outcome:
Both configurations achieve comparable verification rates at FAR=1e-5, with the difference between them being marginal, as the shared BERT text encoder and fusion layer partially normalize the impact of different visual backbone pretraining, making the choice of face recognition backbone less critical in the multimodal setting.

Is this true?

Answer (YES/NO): YES